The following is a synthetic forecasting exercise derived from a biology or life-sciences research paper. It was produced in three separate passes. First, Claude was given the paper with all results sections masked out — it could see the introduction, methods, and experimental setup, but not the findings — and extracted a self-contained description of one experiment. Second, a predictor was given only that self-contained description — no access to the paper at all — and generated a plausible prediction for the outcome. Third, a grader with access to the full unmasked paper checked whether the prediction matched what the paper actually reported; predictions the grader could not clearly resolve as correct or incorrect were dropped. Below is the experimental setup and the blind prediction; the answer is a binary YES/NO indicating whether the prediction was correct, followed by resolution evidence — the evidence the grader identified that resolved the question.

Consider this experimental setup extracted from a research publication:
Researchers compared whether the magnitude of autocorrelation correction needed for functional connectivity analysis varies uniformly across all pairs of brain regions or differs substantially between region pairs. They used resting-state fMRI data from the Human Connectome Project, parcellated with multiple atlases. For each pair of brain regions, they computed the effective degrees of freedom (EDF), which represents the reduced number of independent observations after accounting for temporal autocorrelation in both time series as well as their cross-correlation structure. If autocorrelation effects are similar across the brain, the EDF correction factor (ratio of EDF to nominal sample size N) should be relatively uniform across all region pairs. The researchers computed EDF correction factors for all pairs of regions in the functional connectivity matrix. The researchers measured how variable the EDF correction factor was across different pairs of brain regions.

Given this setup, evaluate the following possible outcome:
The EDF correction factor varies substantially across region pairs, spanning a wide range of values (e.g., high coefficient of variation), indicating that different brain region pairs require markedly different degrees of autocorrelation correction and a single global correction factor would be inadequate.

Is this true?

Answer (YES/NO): YES